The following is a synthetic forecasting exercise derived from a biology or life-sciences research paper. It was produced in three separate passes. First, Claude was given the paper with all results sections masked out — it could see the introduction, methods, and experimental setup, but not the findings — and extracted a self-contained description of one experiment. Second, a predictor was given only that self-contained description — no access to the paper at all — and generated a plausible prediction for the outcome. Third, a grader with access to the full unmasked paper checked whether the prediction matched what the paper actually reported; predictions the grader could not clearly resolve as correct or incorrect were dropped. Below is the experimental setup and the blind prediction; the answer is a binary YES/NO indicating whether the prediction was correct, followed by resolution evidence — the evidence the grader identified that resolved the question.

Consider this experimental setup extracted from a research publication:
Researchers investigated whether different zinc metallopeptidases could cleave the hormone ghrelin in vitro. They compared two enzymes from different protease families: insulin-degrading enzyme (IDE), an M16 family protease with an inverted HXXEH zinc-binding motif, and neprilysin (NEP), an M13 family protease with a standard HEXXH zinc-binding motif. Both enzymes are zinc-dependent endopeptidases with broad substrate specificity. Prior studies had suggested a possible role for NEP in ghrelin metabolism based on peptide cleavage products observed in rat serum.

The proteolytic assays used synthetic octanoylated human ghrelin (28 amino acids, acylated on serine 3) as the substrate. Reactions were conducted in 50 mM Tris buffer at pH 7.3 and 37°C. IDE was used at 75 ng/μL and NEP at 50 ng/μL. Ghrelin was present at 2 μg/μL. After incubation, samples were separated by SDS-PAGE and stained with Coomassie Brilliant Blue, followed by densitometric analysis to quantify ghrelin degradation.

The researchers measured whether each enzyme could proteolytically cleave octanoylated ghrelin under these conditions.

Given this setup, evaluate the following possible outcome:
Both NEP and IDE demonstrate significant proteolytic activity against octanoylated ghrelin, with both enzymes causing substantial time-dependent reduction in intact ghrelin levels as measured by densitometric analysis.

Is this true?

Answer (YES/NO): NO